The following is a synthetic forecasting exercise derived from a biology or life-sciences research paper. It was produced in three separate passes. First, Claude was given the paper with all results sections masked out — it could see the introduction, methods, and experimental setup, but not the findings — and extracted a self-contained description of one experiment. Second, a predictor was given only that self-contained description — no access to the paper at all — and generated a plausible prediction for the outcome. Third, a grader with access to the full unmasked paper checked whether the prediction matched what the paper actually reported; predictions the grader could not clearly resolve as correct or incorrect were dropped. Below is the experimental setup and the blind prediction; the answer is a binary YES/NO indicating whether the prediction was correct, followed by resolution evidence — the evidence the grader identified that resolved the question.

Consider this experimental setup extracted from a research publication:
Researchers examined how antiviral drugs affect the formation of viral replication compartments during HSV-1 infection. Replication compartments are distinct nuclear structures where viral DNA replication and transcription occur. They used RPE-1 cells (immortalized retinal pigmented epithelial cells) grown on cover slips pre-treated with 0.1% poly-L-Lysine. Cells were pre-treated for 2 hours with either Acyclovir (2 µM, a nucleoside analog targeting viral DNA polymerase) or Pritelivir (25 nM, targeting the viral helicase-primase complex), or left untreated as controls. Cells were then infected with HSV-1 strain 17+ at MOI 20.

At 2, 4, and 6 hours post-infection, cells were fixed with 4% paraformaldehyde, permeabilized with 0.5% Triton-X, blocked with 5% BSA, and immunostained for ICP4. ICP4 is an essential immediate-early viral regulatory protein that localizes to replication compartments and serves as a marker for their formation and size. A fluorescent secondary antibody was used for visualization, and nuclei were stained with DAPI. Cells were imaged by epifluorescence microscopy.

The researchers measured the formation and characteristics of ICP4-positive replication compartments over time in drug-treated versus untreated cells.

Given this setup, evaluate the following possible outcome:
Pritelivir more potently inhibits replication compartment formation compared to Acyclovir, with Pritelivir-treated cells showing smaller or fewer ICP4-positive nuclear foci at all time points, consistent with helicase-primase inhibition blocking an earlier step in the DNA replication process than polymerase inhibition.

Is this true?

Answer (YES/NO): NO